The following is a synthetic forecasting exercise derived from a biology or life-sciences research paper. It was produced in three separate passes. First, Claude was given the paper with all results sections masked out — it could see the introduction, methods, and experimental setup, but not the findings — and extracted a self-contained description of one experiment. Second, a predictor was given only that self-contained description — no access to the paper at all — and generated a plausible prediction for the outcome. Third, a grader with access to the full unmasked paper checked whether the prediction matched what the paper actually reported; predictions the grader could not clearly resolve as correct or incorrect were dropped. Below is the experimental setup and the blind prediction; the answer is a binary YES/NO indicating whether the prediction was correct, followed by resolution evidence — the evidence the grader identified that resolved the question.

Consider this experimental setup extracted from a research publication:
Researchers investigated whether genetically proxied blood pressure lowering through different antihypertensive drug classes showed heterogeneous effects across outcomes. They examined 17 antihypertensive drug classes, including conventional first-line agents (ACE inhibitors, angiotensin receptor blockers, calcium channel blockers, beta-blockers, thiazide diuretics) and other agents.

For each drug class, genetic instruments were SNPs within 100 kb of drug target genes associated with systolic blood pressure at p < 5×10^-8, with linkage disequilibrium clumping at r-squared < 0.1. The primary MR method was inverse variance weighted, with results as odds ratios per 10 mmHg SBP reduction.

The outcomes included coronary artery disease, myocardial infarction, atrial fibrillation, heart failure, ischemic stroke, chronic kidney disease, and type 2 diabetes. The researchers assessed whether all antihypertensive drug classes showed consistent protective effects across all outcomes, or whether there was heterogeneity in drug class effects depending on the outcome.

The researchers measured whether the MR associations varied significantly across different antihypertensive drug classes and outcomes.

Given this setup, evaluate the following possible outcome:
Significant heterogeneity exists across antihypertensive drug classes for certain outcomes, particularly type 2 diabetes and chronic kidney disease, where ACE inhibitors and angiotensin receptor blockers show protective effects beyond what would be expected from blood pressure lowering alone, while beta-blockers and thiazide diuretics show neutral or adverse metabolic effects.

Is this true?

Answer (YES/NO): NO